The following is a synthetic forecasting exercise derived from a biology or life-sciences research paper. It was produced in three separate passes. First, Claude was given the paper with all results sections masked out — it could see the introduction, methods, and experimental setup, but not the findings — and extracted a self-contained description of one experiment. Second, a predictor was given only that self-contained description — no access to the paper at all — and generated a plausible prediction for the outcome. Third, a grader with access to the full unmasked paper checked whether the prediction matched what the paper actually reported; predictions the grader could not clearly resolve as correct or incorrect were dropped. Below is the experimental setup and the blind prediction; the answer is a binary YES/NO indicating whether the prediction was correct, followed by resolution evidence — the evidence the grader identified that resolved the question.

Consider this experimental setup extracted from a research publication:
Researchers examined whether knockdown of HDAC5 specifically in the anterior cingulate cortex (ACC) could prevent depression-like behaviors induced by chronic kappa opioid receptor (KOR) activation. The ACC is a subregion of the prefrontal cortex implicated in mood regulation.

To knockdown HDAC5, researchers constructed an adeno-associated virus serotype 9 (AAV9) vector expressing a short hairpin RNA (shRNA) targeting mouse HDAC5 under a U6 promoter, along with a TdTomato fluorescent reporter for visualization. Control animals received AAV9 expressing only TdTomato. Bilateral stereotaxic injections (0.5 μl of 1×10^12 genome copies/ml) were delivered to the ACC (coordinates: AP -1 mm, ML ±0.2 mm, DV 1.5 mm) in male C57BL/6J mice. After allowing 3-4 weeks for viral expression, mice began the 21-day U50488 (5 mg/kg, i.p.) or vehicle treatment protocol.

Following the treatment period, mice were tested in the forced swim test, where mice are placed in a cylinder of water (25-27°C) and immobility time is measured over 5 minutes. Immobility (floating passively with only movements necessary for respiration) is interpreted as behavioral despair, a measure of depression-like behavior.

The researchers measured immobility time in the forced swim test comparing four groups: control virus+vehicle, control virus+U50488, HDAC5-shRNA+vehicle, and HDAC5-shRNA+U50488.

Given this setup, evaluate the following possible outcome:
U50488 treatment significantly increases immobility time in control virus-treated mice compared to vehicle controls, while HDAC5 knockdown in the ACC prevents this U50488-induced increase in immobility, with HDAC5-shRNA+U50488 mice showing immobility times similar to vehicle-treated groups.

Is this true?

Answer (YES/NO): YES